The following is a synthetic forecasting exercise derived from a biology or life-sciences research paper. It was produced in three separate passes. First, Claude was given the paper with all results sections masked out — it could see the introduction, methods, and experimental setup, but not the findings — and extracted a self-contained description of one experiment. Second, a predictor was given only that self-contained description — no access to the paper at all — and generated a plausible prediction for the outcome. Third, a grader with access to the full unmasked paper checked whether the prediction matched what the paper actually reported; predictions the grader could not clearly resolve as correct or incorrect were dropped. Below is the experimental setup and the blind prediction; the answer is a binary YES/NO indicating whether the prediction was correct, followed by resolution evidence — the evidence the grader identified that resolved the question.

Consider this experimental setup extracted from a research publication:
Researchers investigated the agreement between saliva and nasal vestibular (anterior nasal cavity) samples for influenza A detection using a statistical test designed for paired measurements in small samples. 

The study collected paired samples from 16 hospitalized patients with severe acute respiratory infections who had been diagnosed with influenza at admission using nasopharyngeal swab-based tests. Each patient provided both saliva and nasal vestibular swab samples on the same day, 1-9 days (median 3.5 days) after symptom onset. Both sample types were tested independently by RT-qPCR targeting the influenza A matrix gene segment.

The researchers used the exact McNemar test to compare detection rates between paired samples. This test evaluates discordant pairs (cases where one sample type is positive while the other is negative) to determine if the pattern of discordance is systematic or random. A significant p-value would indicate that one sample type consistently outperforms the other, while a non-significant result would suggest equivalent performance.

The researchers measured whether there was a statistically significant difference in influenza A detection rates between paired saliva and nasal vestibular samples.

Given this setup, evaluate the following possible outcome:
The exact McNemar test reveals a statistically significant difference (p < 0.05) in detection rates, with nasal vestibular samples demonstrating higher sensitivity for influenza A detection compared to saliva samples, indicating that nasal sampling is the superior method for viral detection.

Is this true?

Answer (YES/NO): NO